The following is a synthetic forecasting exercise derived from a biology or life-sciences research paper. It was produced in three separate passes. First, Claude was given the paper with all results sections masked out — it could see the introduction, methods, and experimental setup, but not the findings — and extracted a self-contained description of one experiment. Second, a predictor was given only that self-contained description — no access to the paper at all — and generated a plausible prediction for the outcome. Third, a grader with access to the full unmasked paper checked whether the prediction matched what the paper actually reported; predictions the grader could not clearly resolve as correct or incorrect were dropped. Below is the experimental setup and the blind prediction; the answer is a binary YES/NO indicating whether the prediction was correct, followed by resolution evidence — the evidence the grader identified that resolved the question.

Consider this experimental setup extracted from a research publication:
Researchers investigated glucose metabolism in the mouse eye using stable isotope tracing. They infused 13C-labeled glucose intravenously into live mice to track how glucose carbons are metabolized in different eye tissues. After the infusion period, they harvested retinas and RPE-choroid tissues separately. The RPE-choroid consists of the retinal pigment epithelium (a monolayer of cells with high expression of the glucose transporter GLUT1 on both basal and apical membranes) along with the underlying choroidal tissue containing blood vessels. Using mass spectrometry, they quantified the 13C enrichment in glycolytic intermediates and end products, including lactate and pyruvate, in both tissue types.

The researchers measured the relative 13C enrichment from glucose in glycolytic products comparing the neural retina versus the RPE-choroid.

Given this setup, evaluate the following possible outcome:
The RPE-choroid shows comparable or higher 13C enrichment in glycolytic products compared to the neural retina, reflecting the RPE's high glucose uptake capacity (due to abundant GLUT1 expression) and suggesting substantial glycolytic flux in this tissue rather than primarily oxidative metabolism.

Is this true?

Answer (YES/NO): NO